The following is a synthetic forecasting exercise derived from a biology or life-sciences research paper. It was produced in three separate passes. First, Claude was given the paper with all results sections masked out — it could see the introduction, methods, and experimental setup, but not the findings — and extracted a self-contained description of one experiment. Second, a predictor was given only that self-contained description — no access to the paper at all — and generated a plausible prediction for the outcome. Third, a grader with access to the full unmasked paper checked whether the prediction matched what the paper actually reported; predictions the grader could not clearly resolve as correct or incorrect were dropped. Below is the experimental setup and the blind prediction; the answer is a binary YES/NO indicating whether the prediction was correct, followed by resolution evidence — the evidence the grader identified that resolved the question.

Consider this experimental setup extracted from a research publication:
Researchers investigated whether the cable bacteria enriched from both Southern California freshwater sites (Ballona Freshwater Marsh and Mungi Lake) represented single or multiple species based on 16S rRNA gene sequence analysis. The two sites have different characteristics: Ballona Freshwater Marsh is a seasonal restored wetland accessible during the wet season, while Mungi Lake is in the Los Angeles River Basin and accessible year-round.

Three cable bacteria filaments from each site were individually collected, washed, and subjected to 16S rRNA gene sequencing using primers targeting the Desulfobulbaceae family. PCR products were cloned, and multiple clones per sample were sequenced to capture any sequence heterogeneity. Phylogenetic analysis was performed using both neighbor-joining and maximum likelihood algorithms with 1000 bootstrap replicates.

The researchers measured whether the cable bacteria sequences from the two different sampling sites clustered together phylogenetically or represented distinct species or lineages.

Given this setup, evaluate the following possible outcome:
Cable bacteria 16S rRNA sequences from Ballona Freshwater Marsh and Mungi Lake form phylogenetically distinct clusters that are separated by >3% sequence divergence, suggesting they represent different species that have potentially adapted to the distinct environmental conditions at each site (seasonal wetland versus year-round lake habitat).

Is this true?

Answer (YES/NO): YES